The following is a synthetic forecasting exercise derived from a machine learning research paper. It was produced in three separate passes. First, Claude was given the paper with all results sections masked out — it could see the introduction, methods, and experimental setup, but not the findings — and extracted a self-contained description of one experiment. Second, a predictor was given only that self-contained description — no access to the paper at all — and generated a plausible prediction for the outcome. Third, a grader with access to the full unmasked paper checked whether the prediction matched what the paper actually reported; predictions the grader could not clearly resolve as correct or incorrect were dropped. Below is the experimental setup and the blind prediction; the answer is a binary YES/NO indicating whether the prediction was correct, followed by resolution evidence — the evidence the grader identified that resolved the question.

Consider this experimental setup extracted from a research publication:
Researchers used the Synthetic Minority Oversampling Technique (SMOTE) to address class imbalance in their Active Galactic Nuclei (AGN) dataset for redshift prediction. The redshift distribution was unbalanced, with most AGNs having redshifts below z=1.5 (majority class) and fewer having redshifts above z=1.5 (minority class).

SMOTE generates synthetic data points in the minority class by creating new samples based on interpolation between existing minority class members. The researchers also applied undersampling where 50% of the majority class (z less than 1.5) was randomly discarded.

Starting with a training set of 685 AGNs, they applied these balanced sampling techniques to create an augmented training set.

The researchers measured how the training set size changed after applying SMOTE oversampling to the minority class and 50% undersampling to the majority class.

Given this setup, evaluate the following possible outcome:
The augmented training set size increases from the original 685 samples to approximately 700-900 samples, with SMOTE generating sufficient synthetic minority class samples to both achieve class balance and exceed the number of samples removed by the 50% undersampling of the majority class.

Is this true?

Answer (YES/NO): NO